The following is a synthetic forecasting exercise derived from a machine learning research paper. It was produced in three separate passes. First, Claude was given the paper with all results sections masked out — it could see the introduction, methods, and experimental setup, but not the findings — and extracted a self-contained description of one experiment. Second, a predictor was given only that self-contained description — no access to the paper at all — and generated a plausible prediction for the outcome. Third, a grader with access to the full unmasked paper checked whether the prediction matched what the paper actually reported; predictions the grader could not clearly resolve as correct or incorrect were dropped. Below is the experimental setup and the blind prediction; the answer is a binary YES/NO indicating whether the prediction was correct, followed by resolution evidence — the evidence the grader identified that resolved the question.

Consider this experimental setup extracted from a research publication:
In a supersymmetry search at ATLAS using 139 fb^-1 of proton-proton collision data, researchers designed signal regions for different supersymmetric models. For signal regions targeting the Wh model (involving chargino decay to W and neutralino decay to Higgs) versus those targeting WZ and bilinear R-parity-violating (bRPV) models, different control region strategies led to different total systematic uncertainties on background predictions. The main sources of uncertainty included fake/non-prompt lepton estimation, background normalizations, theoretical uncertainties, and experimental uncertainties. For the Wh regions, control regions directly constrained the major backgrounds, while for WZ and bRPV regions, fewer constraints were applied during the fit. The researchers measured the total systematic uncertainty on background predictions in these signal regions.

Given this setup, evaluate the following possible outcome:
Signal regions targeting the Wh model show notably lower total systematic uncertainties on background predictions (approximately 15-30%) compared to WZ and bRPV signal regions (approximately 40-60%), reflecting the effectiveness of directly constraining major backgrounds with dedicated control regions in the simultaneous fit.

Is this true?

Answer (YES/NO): NO